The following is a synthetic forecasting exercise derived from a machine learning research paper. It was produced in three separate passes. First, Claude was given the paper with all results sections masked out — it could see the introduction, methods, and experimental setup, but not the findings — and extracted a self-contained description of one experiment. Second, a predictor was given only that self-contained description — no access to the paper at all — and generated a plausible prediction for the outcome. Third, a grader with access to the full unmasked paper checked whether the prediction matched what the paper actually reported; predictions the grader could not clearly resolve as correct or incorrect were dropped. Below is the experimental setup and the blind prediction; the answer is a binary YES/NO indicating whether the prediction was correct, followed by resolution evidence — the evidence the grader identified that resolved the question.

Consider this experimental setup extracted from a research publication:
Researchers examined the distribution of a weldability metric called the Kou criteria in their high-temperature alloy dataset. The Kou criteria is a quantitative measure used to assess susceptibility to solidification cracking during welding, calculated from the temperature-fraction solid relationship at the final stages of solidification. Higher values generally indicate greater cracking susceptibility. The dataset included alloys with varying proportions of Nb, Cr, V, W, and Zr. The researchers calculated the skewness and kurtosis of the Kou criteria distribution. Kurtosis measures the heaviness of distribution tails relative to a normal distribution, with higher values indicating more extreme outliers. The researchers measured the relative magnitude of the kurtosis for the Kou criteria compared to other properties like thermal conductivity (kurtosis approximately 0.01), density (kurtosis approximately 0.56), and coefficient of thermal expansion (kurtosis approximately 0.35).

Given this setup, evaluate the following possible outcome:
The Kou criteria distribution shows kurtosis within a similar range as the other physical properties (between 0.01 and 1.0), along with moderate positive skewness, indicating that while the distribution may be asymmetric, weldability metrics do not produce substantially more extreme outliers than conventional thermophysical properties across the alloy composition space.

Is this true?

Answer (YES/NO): NO